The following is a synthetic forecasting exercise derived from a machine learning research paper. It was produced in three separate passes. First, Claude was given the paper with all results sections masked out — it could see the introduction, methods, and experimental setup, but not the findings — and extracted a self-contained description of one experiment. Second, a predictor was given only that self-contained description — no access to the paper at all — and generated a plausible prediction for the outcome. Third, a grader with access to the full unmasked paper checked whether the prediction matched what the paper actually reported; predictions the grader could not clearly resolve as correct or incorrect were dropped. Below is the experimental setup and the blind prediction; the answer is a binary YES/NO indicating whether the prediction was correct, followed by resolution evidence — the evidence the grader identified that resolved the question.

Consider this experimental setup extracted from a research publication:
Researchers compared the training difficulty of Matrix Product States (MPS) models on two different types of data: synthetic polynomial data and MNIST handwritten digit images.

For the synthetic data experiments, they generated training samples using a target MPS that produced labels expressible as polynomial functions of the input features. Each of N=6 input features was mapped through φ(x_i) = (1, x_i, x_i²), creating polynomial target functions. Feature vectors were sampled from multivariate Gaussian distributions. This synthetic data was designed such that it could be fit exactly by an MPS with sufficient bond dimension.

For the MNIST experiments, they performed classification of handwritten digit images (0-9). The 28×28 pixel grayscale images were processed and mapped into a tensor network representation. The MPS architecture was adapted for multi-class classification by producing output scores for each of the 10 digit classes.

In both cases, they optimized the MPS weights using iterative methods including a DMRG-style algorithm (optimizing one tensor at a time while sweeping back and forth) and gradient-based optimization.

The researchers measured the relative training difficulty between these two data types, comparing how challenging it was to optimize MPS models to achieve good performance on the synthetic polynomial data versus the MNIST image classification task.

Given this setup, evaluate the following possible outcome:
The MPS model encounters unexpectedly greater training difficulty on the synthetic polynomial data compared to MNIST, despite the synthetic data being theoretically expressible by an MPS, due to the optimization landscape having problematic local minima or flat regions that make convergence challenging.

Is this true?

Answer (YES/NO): YES